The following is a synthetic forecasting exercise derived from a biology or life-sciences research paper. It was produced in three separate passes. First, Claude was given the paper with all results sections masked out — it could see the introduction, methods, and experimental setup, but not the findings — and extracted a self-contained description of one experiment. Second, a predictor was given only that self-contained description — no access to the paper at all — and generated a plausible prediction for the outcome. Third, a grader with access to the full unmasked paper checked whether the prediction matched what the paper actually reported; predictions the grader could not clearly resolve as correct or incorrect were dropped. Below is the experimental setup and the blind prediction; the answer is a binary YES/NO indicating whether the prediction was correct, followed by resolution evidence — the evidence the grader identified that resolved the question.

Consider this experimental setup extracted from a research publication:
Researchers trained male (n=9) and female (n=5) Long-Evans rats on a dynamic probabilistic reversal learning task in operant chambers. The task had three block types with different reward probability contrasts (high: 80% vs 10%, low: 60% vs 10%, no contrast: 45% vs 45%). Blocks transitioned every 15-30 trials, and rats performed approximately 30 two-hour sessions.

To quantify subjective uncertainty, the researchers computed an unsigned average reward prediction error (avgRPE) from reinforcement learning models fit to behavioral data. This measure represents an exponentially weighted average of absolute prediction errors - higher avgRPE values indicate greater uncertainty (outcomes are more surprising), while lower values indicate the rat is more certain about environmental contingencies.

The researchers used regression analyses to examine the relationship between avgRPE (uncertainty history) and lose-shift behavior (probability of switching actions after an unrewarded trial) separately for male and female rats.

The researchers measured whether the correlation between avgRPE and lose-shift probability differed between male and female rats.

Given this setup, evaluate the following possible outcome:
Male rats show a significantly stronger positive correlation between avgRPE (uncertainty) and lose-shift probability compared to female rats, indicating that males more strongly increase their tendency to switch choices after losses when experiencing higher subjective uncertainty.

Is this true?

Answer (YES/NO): NO